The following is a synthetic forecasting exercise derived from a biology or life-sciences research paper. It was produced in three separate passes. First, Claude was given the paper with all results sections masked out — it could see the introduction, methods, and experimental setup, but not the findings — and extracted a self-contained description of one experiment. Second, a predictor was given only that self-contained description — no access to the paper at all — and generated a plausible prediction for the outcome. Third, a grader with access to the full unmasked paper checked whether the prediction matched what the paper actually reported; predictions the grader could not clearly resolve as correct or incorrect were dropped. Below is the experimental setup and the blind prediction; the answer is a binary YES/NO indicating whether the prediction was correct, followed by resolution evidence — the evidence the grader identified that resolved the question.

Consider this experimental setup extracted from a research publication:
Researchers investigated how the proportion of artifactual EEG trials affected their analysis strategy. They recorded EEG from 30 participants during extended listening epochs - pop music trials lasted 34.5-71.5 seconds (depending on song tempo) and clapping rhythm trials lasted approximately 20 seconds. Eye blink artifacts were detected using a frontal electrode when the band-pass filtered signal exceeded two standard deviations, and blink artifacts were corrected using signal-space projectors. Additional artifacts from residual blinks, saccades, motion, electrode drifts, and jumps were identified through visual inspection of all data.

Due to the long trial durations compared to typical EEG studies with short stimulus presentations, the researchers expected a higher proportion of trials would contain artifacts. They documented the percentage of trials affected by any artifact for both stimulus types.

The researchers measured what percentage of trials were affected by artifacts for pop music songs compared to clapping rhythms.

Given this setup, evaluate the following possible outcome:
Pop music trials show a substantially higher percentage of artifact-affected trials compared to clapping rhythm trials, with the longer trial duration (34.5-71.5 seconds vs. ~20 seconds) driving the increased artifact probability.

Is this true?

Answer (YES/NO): YES